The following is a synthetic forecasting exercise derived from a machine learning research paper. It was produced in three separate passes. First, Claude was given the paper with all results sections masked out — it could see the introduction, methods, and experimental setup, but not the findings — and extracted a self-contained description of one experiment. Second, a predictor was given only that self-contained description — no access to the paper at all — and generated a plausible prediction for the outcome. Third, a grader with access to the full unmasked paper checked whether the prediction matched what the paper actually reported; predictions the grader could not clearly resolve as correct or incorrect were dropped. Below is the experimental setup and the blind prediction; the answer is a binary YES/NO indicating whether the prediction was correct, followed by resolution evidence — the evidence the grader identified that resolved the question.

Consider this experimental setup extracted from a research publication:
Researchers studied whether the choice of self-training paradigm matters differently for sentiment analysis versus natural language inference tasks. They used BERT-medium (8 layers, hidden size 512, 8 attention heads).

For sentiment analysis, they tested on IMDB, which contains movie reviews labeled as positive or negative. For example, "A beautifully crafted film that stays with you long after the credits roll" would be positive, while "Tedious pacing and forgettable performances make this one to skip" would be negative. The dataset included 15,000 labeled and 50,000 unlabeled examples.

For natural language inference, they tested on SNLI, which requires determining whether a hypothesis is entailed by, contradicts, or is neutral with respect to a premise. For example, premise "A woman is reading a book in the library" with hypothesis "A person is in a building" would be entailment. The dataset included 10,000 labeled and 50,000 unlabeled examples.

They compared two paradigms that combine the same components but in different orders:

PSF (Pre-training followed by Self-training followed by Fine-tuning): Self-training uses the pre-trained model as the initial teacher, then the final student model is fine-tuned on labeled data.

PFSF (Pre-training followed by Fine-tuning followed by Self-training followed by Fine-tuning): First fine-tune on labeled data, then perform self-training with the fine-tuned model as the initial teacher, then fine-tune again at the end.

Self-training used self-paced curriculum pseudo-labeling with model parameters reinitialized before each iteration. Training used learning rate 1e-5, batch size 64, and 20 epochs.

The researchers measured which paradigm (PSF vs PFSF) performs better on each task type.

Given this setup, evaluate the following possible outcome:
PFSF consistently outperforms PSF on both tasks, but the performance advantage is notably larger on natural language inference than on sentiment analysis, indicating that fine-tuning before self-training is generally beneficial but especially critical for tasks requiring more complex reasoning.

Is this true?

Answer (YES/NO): YES